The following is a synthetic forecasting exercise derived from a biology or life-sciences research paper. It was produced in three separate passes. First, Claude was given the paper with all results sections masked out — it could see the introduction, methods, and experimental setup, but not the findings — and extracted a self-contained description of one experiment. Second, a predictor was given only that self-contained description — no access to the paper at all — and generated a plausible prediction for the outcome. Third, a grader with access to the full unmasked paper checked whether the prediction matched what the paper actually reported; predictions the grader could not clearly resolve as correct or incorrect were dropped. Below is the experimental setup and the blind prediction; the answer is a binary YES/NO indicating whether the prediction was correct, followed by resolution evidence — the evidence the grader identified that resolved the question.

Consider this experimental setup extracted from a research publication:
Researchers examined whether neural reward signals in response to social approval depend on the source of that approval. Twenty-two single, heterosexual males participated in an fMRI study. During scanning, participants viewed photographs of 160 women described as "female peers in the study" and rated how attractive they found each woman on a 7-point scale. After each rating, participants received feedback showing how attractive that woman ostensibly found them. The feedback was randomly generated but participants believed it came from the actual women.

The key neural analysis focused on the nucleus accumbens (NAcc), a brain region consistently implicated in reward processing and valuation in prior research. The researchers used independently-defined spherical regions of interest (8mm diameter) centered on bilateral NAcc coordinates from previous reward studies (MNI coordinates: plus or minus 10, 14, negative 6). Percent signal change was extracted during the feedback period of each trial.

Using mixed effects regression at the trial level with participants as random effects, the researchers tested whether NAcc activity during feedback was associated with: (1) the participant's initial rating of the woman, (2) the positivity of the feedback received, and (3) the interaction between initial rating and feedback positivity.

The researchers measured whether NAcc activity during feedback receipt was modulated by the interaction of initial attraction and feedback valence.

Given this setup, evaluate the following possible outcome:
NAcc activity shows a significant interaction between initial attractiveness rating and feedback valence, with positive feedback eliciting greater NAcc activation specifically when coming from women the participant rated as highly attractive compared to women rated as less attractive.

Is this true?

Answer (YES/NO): YES